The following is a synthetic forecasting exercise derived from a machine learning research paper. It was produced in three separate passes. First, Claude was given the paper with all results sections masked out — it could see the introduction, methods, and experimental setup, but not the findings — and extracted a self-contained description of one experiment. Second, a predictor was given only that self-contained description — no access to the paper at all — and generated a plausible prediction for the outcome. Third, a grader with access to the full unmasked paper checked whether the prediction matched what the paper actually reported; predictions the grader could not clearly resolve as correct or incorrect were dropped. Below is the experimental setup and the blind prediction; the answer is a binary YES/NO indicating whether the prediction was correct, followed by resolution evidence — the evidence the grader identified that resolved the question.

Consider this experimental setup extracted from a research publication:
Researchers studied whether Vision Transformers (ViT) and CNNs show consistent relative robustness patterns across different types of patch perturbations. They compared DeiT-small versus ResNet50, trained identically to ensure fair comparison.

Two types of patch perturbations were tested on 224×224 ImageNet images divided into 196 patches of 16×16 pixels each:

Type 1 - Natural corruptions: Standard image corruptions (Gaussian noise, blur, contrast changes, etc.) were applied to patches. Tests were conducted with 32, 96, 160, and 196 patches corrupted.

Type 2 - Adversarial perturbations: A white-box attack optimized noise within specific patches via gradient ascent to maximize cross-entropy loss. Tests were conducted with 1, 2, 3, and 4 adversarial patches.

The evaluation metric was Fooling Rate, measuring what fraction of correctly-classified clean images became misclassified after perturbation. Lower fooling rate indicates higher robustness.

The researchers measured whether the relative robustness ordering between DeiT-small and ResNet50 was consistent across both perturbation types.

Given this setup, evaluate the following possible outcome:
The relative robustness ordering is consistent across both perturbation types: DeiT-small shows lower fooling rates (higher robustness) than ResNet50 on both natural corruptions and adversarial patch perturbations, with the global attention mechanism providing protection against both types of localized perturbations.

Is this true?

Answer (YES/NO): NO